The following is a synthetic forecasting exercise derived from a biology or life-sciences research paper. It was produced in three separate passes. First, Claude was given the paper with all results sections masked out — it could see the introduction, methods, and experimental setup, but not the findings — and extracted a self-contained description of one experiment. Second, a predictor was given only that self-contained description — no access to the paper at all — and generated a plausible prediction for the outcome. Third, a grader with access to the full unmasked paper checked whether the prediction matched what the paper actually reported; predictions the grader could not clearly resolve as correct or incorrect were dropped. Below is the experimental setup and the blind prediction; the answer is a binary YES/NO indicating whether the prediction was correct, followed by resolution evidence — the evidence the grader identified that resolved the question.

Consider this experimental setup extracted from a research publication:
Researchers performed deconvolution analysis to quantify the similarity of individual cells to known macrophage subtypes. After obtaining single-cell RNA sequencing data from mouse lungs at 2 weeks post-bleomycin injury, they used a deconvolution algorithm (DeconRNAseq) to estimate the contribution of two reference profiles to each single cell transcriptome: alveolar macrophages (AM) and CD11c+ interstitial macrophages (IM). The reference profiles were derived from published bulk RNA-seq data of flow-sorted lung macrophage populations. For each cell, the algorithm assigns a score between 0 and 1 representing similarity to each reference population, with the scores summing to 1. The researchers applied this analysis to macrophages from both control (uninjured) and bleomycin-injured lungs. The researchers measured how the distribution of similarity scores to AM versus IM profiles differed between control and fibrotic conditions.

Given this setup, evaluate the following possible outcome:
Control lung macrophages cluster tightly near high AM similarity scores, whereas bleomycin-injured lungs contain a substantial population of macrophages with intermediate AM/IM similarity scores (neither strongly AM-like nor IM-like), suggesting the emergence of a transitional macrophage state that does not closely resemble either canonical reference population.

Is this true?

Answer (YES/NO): YES